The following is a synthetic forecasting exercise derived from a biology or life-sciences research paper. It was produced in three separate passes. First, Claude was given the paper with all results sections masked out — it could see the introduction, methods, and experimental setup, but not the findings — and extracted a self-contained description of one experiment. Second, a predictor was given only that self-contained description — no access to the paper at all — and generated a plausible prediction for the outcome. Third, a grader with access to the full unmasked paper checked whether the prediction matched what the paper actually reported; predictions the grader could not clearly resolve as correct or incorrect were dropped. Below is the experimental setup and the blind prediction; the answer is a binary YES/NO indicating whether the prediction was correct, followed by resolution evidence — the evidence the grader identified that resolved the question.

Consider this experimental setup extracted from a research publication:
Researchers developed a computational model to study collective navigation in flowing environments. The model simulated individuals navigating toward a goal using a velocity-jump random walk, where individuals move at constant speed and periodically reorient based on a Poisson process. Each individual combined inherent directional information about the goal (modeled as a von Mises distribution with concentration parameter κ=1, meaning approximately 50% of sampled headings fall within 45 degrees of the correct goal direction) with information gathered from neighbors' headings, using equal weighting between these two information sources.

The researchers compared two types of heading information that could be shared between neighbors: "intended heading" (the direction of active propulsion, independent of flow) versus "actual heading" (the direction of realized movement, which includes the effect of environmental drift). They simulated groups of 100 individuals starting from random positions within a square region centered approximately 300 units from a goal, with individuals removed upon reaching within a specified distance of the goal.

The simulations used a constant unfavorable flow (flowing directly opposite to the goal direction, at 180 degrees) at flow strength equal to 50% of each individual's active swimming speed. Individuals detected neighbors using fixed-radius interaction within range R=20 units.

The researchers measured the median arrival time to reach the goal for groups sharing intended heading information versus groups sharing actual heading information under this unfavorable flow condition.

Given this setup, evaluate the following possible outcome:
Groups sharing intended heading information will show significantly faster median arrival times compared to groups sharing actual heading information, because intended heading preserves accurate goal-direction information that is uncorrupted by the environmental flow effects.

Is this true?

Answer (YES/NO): YES